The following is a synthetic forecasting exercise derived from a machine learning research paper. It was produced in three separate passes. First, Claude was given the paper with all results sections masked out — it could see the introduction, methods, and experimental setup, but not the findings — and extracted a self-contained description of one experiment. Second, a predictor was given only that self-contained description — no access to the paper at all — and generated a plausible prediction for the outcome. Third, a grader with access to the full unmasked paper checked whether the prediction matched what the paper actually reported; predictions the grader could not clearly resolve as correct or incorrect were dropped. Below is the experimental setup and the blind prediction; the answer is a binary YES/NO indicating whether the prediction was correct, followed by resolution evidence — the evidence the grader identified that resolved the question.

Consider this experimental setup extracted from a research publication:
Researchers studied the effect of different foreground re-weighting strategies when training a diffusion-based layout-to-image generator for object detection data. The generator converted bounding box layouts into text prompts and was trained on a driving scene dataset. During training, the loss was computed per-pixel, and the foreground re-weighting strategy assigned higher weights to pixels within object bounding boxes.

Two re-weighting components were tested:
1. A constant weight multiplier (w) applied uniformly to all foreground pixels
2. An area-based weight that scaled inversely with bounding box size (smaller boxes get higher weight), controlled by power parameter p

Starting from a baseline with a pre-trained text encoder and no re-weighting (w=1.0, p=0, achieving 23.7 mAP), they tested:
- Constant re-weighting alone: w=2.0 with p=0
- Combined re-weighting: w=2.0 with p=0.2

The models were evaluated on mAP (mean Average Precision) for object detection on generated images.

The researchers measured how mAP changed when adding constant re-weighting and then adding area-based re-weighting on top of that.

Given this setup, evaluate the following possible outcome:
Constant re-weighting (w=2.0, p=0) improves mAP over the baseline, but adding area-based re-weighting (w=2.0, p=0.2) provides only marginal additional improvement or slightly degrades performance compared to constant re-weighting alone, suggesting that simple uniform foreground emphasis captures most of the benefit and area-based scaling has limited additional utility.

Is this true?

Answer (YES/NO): NO